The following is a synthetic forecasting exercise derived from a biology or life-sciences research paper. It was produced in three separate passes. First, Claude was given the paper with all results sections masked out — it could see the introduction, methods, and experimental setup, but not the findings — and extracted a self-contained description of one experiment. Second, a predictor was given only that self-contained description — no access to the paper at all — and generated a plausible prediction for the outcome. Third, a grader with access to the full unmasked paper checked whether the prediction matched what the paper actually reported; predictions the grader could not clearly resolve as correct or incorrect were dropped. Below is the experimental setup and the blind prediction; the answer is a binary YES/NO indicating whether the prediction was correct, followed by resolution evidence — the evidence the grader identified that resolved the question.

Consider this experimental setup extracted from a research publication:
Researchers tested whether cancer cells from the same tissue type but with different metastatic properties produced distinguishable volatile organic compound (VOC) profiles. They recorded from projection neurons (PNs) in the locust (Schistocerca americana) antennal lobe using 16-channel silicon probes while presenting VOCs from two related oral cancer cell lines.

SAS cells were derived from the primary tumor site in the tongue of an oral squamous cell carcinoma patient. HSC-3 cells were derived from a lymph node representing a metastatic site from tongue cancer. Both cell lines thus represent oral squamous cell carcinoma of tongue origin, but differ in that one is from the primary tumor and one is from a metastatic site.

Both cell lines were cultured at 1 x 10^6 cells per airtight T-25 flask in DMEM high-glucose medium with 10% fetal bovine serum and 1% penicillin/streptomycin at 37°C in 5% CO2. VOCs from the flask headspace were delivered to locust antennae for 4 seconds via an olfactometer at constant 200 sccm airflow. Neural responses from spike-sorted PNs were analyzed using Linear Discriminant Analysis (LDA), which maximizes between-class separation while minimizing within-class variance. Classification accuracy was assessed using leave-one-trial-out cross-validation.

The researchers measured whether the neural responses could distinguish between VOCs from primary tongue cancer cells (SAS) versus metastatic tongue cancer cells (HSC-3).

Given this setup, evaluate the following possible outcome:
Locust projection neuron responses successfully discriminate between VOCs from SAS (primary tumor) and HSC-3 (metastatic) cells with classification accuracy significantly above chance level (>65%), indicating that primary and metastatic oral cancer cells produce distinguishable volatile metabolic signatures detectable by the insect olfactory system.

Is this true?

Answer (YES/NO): YES